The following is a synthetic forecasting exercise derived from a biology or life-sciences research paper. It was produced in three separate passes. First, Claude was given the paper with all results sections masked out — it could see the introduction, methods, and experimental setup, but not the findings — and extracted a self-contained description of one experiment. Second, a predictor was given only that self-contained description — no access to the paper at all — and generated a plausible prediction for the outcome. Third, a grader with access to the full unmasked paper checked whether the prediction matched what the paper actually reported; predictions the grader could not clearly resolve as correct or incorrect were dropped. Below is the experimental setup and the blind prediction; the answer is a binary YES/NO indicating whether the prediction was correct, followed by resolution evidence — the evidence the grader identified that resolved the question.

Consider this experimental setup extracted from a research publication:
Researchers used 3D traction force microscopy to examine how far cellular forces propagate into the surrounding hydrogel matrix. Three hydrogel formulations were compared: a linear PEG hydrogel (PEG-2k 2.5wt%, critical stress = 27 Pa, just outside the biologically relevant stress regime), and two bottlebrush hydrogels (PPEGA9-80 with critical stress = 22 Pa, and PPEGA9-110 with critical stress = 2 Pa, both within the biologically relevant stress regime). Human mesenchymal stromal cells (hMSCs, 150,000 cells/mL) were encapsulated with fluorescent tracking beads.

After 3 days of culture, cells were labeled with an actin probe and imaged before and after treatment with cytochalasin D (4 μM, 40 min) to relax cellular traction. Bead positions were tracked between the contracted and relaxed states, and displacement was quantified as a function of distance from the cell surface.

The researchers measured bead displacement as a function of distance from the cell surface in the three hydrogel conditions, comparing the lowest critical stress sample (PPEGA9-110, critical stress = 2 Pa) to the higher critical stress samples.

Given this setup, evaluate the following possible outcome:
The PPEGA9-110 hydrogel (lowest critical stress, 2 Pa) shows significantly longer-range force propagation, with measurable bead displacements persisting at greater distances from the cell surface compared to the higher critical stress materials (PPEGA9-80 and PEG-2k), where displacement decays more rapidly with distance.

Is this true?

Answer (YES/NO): YES